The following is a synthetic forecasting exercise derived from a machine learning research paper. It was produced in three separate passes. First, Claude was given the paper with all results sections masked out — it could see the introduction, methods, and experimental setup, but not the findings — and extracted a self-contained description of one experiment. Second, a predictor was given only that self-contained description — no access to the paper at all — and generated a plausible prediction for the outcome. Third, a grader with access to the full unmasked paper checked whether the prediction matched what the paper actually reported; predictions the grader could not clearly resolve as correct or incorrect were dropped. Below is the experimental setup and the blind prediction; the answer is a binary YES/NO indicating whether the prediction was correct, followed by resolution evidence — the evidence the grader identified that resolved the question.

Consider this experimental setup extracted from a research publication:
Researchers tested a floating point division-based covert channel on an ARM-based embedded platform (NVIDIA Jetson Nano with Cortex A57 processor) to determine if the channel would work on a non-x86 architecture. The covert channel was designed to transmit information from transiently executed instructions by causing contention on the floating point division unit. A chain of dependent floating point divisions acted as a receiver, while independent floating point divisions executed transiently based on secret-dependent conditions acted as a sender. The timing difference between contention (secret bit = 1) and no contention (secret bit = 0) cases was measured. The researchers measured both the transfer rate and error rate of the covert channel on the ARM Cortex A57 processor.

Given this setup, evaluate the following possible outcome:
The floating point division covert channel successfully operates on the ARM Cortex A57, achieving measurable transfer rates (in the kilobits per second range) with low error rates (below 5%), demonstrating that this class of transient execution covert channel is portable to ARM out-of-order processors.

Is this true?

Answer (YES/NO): YES